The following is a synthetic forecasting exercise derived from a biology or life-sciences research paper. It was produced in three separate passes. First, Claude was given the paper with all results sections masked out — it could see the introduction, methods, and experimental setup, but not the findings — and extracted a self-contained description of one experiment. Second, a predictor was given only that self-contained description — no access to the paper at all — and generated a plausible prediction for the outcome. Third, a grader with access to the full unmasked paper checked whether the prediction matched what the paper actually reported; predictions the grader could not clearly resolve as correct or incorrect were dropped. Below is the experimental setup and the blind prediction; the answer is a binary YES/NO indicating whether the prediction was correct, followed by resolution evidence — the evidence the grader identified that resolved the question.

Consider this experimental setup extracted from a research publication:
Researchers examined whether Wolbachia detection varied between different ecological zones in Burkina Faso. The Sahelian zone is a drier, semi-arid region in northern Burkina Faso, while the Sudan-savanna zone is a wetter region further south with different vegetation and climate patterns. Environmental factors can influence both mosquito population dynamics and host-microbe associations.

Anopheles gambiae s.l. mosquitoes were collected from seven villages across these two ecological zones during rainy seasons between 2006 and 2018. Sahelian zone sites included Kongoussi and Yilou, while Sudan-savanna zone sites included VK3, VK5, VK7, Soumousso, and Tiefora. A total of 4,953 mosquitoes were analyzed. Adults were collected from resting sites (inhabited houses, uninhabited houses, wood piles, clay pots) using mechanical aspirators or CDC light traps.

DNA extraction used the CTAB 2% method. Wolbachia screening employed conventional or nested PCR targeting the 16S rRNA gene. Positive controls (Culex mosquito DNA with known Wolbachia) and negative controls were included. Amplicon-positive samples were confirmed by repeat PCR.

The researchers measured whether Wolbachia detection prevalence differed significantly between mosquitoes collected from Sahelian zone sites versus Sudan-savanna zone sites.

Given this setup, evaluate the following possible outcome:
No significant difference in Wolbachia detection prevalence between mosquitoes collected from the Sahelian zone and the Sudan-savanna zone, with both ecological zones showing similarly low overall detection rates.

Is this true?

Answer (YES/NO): NO